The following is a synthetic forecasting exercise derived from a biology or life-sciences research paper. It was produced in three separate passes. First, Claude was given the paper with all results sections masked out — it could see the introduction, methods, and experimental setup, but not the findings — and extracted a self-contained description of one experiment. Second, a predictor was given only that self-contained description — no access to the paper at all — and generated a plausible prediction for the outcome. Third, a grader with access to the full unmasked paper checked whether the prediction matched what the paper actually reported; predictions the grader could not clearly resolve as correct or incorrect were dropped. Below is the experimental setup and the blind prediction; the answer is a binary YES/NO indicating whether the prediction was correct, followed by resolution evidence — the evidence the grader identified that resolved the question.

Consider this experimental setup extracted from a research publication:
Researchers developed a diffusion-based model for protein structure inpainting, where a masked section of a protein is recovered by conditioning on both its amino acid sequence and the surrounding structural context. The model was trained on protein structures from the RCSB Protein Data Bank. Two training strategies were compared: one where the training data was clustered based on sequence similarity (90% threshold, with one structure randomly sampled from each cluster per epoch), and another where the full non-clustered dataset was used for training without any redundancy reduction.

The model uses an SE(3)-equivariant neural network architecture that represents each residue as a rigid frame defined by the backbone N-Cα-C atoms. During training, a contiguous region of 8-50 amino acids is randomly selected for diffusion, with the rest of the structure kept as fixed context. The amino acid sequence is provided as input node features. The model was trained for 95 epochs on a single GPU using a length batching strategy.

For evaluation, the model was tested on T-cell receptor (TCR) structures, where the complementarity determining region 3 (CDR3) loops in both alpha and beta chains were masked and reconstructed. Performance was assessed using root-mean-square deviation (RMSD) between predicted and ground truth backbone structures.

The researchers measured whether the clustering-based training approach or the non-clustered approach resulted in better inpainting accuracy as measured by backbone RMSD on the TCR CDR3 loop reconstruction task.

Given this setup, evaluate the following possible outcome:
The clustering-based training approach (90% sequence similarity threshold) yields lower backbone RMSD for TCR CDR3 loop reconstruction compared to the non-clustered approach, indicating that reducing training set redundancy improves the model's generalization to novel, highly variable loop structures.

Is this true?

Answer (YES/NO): YES